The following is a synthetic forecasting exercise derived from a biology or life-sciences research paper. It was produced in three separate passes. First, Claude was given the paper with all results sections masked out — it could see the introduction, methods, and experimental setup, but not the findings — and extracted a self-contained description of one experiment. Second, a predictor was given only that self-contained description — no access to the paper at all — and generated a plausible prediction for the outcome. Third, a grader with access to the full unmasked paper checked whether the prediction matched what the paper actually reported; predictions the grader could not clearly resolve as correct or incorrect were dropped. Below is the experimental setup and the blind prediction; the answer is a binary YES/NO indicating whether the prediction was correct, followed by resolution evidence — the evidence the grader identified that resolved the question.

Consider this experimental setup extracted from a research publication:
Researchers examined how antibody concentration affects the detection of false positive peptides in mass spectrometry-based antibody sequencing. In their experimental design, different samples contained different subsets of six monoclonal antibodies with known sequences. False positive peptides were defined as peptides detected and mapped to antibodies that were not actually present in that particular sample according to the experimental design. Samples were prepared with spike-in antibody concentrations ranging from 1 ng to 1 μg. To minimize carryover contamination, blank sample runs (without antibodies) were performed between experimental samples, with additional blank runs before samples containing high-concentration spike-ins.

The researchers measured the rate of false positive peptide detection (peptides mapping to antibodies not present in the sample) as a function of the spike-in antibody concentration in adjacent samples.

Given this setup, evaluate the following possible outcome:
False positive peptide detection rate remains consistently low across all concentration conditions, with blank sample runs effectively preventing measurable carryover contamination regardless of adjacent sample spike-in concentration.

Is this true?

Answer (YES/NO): NO